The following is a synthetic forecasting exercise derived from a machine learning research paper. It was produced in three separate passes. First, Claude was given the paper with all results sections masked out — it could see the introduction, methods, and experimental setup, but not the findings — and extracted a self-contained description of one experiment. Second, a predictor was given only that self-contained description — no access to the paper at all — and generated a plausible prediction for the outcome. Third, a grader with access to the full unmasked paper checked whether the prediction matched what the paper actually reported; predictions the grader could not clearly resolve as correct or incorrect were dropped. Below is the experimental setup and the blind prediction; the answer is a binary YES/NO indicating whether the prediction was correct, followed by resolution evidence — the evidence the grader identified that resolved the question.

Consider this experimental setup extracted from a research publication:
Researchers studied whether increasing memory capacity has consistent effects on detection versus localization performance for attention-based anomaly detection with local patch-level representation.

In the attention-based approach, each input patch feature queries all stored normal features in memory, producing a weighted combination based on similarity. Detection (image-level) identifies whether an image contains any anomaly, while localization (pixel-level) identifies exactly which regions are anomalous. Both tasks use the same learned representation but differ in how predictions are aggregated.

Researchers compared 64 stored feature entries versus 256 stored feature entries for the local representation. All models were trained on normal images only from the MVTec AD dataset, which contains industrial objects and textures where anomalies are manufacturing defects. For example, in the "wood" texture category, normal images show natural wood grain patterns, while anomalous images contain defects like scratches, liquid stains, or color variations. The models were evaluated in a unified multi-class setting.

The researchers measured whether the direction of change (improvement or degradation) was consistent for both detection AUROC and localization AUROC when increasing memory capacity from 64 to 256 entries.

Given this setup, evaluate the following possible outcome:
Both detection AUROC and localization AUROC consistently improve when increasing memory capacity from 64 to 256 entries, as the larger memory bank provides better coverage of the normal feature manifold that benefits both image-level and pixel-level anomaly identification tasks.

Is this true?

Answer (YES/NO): NO